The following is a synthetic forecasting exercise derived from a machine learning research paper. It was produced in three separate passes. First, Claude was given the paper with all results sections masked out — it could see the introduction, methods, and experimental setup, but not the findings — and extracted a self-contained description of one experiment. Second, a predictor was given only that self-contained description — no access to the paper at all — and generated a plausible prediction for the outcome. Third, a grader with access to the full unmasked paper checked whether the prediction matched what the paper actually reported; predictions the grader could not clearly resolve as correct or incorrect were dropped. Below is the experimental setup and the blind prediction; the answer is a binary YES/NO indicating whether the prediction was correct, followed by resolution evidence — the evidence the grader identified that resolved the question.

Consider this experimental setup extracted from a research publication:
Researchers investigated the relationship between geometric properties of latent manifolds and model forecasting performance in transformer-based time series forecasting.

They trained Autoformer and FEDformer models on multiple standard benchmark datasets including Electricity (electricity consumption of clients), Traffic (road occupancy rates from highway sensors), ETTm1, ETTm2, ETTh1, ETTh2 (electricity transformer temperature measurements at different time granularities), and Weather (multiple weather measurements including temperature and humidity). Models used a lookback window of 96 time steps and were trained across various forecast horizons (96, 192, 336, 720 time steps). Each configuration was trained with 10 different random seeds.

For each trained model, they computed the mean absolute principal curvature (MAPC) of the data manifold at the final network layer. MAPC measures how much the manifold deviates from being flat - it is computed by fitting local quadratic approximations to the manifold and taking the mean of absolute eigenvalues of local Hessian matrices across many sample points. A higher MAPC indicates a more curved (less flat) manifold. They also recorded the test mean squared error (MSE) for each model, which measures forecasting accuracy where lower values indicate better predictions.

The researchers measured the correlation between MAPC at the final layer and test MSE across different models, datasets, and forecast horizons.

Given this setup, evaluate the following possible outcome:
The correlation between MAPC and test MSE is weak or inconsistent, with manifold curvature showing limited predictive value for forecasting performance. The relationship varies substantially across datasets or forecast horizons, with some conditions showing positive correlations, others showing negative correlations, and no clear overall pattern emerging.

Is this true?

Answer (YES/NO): NO